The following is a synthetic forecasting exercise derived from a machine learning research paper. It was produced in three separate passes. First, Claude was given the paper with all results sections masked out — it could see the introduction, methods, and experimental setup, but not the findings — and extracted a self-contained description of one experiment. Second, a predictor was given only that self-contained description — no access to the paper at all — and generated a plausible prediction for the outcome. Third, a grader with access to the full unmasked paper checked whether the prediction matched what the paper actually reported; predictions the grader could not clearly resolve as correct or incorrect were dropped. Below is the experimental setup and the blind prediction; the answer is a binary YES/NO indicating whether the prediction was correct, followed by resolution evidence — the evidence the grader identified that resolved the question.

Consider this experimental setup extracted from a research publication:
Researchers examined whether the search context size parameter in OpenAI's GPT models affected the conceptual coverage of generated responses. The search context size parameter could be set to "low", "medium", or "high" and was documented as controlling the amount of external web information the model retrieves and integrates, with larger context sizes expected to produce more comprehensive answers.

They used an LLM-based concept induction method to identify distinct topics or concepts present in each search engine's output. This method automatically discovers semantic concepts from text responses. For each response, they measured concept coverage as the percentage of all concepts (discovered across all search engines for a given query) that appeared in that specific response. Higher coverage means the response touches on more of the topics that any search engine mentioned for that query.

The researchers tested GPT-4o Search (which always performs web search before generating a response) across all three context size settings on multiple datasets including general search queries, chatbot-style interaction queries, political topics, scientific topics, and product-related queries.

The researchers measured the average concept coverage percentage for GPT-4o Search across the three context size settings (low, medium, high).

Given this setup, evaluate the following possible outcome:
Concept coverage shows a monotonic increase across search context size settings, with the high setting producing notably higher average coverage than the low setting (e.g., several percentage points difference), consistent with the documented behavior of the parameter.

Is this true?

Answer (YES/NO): NO